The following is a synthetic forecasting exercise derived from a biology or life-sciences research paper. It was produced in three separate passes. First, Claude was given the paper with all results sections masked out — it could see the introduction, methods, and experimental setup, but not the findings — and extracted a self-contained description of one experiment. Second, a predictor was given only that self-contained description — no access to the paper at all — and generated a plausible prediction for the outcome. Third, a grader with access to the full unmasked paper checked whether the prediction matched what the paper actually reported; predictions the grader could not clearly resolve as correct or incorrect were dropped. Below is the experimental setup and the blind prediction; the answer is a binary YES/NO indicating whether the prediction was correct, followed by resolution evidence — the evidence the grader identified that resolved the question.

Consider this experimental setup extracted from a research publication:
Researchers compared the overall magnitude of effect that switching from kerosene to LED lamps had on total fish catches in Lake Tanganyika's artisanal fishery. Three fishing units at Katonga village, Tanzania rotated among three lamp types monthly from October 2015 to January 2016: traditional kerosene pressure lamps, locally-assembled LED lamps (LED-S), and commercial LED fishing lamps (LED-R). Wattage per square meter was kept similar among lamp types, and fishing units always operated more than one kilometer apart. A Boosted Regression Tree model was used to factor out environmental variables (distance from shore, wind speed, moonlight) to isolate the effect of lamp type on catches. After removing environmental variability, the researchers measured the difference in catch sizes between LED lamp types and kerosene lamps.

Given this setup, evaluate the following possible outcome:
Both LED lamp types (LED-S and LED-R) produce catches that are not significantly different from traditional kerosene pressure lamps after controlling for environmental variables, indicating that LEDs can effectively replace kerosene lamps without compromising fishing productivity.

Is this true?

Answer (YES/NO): NO